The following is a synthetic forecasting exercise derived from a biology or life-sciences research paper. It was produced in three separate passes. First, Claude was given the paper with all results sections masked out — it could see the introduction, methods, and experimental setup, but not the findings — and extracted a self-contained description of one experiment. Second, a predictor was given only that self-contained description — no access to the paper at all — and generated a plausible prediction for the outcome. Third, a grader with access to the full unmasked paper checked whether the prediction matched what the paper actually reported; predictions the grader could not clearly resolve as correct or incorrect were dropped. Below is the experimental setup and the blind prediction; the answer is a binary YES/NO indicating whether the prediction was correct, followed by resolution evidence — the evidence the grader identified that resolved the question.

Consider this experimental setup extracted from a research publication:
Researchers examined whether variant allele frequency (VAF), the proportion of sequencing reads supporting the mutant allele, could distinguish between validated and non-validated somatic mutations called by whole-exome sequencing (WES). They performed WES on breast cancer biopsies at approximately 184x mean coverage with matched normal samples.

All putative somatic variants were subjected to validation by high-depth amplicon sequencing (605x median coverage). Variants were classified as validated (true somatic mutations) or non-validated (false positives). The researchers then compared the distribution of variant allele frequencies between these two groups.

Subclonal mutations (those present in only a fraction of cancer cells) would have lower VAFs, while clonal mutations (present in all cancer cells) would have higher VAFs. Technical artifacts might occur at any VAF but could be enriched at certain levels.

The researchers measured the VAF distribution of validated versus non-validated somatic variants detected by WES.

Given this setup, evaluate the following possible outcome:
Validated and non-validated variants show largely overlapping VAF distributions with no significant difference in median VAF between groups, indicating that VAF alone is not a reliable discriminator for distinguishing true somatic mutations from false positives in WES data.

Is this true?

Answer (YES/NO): NO